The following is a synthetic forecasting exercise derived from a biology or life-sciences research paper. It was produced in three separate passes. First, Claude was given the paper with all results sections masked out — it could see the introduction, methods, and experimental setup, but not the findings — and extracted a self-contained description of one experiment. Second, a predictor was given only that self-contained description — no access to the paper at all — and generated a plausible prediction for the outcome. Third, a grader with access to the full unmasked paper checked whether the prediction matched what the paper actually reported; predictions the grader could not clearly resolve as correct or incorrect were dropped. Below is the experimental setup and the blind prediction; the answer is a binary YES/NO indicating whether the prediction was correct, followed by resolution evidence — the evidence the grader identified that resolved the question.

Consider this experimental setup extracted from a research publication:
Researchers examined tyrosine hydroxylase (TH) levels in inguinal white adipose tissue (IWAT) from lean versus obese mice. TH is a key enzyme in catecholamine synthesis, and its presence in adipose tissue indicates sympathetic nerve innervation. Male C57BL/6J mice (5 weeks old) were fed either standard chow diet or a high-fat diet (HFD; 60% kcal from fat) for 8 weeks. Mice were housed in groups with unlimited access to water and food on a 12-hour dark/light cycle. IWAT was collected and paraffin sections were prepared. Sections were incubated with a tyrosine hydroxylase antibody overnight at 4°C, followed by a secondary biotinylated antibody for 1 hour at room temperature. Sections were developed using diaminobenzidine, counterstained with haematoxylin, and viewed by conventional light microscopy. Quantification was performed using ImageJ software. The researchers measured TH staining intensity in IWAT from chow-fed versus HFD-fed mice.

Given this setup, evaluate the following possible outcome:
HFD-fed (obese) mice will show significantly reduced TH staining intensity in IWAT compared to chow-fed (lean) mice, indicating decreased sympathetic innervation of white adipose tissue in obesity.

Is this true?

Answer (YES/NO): YES